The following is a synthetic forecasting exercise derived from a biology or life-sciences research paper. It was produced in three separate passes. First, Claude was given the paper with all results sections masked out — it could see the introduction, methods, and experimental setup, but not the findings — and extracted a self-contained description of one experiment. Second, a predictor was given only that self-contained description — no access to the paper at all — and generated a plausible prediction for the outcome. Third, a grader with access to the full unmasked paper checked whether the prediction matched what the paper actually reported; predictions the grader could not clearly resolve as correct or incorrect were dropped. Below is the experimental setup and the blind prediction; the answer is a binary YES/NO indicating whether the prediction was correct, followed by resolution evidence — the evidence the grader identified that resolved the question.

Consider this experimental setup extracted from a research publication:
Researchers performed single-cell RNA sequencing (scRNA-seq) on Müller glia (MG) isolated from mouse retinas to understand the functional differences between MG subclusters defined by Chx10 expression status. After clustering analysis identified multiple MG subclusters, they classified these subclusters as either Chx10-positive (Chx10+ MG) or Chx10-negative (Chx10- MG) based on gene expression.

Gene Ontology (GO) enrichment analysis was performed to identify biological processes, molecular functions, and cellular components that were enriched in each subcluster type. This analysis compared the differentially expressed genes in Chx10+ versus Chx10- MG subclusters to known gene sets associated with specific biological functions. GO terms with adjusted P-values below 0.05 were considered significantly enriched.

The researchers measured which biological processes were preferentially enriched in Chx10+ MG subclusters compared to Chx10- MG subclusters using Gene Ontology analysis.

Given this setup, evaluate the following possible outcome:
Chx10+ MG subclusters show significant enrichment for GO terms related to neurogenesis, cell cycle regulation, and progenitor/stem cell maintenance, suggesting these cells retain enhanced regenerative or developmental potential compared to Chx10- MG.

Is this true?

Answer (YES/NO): NO